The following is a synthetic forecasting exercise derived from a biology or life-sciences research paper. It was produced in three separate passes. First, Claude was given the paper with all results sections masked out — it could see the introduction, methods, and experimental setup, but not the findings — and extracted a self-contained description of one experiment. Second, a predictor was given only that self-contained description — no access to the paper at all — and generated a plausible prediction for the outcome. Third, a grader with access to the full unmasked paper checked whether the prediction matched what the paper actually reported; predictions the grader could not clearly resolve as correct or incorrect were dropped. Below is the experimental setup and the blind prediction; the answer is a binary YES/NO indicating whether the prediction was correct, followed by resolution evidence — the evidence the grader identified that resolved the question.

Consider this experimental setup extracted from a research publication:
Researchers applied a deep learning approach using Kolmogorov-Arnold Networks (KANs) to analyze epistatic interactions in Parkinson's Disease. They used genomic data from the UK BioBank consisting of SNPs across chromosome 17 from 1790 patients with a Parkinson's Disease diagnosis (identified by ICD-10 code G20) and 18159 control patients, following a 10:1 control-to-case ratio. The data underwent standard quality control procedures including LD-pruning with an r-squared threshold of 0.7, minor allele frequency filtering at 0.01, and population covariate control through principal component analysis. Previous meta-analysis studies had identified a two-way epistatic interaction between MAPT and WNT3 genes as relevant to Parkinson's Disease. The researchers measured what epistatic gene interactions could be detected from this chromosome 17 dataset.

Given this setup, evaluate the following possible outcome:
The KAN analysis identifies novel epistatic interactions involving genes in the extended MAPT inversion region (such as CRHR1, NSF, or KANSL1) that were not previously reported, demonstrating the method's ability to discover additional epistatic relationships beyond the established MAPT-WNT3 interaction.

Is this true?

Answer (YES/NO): YES